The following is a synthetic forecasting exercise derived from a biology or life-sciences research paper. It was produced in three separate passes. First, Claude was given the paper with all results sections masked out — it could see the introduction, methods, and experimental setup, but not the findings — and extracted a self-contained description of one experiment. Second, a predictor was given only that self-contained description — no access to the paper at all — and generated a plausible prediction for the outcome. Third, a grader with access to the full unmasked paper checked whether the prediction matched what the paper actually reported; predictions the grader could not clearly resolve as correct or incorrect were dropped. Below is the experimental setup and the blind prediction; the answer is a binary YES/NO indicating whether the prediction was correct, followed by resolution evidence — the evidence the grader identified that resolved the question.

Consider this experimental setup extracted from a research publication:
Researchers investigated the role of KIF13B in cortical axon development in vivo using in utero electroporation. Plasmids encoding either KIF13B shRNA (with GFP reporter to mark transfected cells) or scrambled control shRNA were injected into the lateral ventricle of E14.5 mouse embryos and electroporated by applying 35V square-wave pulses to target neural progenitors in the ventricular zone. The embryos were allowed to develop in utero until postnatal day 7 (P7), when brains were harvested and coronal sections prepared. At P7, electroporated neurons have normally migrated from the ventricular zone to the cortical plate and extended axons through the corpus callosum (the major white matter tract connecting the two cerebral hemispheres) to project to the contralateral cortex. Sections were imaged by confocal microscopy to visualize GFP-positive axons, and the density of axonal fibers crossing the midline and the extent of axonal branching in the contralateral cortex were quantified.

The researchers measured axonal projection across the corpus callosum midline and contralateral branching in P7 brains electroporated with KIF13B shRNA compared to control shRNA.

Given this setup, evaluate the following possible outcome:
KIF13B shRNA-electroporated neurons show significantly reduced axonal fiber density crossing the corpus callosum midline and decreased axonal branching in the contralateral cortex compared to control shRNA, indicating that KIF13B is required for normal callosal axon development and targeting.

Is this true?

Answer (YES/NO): NO